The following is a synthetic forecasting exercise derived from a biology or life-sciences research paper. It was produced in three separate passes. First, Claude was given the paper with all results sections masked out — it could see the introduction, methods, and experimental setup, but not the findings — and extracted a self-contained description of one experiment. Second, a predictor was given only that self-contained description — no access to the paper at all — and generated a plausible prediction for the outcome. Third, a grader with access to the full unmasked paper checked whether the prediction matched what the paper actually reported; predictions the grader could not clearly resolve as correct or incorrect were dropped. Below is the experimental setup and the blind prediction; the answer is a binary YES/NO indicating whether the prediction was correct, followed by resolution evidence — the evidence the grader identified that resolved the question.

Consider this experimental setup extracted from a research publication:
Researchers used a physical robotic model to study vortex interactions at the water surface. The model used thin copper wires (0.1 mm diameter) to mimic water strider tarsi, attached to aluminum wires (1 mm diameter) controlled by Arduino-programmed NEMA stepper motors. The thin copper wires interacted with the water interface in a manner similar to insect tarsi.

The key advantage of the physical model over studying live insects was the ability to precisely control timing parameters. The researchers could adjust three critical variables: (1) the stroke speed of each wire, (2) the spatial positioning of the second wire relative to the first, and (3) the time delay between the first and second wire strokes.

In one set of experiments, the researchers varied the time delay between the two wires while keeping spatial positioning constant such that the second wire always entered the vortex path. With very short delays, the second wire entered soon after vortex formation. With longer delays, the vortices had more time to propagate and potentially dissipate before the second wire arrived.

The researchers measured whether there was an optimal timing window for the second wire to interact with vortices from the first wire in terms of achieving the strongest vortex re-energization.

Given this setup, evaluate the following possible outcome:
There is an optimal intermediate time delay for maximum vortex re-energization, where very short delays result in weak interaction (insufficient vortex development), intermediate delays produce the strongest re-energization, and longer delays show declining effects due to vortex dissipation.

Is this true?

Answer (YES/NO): NO